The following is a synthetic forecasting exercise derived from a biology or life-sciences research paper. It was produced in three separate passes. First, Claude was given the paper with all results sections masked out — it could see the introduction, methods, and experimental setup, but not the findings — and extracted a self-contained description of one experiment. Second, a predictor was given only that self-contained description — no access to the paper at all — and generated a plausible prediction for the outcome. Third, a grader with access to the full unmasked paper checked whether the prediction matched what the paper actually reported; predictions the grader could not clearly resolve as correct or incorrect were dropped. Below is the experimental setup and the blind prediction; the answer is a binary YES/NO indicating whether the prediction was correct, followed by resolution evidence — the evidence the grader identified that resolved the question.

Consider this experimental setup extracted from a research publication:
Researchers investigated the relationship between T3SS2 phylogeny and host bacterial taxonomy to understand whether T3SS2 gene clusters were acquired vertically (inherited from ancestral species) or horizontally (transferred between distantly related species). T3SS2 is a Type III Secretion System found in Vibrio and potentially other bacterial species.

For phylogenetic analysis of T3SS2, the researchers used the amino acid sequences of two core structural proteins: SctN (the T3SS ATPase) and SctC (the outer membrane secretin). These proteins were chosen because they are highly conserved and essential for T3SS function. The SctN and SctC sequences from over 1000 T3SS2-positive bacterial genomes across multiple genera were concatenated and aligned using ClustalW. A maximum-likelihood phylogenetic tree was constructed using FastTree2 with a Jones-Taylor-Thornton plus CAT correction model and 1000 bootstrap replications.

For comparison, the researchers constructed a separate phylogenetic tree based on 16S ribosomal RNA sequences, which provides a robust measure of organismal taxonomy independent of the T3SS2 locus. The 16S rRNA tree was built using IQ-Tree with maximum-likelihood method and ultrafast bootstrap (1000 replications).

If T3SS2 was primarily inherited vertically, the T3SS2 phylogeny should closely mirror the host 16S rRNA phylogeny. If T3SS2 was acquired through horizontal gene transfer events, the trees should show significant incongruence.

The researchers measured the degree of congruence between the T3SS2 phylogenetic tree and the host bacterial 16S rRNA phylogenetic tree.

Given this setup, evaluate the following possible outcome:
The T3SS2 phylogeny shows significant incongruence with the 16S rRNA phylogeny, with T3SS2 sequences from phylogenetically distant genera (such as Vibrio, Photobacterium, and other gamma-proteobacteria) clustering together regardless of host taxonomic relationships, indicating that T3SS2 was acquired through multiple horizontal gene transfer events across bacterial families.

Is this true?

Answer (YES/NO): YES